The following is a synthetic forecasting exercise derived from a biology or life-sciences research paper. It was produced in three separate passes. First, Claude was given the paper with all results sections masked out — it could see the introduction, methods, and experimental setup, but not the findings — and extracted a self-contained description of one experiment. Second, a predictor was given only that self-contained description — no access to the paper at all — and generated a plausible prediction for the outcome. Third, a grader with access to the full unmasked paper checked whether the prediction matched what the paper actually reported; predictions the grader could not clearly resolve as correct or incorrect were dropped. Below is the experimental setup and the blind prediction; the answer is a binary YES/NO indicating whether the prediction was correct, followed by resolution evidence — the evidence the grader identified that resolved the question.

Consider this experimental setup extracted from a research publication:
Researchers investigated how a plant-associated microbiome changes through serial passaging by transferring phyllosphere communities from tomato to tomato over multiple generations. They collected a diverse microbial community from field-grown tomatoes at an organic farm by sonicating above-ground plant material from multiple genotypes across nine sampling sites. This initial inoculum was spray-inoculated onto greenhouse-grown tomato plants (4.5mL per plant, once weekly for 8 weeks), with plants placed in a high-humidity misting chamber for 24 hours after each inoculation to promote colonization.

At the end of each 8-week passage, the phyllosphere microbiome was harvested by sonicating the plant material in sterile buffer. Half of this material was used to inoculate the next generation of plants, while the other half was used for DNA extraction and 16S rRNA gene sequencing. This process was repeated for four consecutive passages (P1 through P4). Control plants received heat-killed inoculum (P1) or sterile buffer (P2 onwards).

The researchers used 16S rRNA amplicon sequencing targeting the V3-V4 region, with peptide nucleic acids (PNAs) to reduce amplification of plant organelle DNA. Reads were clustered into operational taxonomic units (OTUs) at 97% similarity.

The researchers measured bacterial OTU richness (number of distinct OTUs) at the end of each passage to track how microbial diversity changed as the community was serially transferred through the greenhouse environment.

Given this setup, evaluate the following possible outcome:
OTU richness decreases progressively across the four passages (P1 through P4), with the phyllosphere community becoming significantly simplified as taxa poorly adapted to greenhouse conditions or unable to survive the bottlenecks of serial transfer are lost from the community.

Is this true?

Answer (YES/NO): YES